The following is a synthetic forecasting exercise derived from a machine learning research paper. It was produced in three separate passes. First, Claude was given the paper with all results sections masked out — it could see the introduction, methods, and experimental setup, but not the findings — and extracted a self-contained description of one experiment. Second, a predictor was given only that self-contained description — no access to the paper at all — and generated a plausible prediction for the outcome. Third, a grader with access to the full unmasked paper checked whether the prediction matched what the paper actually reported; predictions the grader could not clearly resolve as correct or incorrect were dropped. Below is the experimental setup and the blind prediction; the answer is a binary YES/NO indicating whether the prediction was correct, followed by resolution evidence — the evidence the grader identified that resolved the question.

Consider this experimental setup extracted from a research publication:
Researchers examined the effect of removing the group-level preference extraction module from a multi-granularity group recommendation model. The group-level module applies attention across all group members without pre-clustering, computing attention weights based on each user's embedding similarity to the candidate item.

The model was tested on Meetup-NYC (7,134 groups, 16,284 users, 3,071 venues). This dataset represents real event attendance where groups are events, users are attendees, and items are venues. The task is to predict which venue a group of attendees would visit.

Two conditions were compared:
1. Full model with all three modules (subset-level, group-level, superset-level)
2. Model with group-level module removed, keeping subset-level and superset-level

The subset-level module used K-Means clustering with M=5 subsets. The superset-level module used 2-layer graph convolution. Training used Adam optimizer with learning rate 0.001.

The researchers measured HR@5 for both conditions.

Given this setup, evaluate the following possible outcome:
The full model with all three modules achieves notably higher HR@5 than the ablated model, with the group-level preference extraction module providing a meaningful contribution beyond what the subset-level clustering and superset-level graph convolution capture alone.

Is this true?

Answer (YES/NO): NO